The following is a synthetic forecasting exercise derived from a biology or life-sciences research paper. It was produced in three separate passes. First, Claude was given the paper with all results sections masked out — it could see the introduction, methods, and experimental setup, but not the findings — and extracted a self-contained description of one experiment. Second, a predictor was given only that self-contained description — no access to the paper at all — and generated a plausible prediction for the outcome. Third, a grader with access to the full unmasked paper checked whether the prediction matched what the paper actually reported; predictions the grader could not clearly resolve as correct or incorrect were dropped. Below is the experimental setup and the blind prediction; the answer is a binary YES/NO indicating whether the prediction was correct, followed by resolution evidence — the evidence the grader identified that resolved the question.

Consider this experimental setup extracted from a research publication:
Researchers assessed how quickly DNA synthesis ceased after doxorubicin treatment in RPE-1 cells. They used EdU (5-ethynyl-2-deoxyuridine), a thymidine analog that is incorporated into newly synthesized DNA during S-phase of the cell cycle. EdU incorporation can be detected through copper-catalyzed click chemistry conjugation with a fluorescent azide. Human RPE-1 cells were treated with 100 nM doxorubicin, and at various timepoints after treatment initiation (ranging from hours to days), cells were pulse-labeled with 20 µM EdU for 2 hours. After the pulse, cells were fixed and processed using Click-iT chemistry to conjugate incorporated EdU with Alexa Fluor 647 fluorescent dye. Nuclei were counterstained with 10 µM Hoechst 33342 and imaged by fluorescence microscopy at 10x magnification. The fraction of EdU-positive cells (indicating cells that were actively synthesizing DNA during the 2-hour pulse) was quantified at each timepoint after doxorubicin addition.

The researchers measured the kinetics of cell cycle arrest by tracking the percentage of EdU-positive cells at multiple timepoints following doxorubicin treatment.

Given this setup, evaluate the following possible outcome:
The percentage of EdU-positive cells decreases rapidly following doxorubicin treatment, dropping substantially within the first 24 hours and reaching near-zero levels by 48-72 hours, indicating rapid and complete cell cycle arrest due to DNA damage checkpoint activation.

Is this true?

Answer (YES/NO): YES